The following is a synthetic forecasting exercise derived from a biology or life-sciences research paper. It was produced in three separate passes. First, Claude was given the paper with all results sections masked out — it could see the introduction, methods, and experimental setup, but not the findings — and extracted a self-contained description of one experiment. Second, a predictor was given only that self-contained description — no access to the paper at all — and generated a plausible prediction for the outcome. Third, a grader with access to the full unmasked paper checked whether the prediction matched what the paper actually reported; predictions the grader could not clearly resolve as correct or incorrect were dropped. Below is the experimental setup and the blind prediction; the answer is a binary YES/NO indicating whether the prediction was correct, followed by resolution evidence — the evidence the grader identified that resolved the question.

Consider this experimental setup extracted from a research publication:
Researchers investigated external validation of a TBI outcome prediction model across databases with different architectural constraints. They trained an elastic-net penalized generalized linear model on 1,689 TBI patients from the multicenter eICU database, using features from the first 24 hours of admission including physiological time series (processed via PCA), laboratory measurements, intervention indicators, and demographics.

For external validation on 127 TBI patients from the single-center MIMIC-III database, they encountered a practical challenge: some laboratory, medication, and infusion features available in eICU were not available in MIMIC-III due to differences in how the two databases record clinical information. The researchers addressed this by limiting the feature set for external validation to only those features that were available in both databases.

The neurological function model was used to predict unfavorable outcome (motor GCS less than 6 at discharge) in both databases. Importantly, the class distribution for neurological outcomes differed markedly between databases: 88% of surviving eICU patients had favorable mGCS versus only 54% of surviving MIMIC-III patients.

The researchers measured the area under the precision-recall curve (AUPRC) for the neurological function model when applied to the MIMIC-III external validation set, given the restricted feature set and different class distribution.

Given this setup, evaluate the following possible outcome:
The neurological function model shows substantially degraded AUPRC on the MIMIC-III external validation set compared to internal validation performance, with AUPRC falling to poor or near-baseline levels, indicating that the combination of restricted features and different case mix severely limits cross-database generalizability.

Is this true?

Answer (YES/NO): NO